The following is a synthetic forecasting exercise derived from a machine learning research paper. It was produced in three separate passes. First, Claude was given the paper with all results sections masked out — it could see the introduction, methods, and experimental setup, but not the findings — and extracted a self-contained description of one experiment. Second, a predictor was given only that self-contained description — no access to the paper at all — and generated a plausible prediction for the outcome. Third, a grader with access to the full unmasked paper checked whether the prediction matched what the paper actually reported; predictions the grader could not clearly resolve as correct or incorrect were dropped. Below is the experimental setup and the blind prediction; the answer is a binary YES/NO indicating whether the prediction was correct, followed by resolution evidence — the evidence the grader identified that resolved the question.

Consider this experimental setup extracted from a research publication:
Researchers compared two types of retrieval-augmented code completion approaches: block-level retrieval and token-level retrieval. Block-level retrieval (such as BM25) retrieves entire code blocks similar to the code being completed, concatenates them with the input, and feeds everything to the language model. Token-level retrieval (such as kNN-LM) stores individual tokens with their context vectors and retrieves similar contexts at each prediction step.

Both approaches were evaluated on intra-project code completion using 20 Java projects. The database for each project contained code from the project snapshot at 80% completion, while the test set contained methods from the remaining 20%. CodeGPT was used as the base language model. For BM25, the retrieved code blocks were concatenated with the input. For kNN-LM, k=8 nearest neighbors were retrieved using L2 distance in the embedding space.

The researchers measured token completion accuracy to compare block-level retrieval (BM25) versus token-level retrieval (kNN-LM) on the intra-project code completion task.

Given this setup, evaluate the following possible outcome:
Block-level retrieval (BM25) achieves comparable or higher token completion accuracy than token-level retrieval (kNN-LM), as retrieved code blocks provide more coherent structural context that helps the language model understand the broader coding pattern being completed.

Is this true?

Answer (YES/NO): NO